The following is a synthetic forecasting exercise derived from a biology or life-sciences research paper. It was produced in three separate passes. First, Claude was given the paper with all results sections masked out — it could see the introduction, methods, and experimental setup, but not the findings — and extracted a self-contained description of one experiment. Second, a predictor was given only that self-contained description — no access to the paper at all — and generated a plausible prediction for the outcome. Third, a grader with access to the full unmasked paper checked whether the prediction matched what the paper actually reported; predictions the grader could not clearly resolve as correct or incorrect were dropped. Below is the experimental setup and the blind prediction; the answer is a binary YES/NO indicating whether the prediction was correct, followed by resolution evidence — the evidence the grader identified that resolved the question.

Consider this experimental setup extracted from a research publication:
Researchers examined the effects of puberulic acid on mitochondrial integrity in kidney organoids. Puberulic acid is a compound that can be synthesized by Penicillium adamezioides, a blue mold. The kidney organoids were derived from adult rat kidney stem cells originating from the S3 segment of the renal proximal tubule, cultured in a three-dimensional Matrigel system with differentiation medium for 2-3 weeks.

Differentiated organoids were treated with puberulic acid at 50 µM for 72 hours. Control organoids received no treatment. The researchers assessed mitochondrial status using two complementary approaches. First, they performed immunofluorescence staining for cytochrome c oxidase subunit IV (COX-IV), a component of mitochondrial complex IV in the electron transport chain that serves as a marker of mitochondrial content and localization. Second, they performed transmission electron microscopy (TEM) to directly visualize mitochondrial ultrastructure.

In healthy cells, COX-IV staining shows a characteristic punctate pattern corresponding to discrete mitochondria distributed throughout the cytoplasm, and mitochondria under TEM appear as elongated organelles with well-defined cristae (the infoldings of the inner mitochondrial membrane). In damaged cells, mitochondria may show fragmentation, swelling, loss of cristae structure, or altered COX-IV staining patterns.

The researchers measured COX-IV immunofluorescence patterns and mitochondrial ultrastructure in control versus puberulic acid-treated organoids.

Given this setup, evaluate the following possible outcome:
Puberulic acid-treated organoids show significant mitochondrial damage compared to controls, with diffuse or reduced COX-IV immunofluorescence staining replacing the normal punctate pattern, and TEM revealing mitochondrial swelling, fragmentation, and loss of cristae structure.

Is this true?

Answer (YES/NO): YES